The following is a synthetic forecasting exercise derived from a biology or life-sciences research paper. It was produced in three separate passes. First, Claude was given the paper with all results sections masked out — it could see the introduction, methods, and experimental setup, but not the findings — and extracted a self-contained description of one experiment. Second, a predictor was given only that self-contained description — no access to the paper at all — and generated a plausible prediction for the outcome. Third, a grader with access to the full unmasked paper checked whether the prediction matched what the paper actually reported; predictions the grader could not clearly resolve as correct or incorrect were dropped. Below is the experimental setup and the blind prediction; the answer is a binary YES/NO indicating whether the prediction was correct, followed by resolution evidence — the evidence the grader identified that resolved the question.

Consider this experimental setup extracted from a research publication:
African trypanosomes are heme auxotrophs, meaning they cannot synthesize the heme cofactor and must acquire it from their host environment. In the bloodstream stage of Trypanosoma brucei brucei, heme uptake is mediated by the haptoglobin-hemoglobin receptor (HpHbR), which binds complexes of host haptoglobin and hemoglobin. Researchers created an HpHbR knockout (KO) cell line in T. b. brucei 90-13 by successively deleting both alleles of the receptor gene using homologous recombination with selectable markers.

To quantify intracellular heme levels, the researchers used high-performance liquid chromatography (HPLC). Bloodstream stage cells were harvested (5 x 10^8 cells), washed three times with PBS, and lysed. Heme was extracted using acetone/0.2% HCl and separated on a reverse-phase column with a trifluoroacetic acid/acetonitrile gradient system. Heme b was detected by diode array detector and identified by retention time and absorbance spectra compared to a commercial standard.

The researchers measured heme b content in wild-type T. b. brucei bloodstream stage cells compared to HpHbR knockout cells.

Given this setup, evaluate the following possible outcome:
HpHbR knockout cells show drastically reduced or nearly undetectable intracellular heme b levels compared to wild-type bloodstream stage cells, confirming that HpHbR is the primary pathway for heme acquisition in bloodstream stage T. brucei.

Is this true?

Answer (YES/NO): YES